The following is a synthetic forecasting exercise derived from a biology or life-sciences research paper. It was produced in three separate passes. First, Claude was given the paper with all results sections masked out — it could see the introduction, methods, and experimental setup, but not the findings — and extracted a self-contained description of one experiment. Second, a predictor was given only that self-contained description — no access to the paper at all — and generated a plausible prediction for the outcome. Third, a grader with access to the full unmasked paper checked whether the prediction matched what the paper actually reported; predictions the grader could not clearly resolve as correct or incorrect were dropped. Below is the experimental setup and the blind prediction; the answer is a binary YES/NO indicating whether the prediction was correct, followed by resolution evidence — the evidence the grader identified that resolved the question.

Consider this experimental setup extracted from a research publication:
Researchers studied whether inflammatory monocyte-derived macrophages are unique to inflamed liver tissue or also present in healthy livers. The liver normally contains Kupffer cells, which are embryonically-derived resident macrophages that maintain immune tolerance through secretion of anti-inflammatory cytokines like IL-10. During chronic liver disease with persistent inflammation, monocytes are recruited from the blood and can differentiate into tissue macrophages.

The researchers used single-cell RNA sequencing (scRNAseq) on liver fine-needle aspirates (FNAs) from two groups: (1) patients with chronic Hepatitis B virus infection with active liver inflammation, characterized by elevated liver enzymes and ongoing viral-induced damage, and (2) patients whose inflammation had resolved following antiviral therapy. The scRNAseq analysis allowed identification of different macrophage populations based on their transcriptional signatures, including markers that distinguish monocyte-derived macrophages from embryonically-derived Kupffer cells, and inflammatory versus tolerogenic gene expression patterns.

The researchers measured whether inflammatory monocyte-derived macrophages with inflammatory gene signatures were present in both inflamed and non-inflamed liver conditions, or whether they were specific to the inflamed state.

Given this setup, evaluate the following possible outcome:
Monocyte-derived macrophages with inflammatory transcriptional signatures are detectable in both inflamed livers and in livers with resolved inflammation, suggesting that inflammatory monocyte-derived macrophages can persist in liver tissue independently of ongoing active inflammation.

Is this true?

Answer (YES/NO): NO